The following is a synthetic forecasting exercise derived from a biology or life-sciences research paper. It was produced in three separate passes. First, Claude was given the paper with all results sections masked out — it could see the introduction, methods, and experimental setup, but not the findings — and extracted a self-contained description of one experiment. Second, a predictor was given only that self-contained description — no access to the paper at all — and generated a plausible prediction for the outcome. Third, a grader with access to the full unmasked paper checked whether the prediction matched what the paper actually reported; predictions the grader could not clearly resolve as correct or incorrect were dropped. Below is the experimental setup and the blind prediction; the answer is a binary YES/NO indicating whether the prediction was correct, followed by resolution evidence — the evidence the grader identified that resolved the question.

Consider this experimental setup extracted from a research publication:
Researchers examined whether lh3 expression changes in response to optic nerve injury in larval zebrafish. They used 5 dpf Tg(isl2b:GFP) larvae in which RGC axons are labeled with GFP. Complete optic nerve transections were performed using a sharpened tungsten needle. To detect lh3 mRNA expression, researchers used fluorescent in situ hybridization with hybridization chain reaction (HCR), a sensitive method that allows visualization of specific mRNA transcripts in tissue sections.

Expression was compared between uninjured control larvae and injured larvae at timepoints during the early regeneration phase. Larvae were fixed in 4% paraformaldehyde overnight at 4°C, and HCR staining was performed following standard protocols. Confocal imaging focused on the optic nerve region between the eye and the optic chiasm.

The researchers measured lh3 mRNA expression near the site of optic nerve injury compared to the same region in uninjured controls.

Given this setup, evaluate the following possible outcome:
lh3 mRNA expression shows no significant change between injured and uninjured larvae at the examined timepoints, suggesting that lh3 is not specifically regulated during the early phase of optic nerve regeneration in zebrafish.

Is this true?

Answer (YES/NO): NO